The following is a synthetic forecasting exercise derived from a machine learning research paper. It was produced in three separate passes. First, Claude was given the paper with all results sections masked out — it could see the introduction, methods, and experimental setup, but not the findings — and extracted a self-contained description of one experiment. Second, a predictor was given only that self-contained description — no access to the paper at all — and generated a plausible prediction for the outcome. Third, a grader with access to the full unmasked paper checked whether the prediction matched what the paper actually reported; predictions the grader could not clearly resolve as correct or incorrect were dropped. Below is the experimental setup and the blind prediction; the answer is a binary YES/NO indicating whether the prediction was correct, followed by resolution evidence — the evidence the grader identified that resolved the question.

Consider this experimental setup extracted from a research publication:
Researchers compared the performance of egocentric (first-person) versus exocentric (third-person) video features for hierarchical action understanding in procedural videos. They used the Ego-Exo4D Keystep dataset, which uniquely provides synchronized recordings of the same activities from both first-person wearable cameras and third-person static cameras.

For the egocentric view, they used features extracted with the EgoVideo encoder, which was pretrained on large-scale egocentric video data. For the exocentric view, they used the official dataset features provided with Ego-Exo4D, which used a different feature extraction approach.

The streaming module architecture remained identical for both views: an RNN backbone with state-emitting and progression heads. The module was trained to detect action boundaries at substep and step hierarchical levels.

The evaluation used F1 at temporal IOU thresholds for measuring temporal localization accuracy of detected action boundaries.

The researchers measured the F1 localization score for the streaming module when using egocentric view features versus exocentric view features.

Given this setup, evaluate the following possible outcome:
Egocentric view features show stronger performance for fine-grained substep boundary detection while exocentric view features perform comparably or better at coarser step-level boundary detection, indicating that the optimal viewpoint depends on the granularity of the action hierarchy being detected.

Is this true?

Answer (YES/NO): YES